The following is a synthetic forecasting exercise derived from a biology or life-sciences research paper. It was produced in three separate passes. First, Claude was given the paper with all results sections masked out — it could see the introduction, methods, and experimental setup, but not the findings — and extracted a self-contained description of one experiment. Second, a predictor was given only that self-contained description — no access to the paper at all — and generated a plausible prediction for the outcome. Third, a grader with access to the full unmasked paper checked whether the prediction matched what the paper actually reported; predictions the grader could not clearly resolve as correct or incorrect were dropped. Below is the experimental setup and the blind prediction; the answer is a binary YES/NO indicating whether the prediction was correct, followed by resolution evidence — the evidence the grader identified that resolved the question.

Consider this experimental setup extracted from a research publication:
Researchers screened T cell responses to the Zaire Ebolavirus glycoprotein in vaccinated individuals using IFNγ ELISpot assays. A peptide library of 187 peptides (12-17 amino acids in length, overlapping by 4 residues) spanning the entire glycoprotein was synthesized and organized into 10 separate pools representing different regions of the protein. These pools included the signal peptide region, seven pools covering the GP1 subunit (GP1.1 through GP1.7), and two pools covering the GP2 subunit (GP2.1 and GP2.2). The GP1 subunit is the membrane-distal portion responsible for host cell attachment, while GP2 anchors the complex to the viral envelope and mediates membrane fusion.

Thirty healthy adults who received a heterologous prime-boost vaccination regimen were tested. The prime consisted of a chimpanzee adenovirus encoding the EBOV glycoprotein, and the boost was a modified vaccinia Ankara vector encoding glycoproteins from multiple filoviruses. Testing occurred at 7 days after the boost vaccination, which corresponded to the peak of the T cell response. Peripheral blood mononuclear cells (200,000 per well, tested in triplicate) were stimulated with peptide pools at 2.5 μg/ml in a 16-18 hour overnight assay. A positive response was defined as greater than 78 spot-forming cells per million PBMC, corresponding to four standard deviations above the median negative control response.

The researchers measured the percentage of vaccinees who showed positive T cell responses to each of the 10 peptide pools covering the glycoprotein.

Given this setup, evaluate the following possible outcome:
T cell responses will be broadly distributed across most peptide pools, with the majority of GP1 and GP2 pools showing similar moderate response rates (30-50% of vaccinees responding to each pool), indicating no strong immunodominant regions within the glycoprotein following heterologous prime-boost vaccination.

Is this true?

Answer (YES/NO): NO